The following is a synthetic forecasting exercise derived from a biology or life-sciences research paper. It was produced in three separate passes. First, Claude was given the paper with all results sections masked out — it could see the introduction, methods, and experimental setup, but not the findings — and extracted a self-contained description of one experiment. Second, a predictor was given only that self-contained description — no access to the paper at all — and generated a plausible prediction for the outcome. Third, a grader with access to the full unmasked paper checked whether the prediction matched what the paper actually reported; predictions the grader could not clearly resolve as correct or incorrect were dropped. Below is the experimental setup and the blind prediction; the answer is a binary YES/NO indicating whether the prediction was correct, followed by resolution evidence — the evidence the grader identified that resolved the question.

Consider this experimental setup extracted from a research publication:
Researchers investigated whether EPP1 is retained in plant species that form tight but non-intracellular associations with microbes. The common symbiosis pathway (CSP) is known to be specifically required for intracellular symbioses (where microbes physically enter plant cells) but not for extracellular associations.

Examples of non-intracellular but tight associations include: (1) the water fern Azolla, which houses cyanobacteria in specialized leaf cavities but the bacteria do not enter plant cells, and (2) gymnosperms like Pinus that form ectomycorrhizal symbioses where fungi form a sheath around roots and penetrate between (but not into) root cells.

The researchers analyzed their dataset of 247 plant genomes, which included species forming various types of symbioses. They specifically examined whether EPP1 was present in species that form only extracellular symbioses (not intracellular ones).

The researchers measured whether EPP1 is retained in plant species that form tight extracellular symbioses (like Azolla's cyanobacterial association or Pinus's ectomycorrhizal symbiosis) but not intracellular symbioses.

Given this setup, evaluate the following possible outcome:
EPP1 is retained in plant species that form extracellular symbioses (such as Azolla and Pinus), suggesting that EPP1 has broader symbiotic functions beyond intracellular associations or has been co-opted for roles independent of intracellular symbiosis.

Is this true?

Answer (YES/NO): NO